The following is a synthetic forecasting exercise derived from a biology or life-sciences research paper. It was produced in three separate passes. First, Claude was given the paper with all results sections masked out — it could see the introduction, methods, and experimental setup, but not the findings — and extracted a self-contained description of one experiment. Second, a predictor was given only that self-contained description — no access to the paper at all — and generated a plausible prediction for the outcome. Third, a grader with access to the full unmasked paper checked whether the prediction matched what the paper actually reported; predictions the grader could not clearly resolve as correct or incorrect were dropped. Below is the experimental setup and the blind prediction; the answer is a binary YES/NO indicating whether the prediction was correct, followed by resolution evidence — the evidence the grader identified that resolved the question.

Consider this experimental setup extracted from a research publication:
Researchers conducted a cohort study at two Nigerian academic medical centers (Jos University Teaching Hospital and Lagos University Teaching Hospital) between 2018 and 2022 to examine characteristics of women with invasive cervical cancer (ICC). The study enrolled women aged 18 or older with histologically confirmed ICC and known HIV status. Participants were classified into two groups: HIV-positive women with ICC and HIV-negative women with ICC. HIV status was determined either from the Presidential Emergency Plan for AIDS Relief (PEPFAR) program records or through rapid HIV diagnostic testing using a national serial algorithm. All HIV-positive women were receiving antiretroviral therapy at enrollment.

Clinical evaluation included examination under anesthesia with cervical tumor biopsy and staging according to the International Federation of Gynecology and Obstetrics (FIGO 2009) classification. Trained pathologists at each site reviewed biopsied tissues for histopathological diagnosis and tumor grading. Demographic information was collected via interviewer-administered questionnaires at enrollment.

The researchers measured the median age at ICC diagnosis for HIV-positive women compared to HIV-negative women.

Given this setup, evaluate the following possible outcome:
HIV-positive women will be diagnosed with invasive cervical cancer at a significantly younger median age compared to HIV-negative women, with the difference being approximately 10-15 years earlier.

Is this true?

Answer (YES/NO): YES